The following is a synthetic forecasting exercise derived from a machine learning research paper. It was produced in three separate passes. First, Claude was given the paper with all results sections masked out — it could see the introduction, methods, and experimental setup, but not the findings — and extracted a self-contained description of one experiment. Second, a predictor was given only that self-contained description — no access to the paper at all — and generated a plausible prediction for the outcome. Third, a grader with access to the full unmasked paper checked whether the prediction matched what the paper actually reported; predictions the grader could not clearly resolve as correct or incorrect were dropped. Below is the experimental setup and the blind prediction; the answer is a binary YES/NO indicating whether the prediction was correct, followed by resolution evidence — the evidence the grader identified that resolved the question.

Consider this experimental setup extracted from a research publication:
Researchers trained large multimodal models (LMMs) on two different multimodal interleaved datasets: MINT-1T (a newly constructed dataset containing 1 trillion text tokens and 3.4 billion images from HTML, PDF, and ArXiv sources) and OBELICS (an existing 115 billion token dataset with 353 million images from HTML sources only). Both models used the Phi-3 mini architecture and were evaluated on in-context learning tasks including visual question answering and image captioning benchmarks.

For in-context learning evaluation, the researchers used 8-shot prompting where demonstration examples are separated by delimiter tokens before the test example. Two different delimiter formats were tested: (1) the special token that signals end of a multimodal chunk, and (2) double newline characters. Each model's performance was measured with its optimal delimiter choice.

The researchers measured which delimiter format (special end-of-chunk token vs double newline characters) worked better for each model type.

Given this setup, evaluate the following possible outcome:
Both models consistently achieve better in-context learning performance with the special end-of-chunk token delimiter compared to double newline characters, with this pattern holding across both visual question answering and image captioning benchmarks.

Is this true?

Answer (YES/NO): NO